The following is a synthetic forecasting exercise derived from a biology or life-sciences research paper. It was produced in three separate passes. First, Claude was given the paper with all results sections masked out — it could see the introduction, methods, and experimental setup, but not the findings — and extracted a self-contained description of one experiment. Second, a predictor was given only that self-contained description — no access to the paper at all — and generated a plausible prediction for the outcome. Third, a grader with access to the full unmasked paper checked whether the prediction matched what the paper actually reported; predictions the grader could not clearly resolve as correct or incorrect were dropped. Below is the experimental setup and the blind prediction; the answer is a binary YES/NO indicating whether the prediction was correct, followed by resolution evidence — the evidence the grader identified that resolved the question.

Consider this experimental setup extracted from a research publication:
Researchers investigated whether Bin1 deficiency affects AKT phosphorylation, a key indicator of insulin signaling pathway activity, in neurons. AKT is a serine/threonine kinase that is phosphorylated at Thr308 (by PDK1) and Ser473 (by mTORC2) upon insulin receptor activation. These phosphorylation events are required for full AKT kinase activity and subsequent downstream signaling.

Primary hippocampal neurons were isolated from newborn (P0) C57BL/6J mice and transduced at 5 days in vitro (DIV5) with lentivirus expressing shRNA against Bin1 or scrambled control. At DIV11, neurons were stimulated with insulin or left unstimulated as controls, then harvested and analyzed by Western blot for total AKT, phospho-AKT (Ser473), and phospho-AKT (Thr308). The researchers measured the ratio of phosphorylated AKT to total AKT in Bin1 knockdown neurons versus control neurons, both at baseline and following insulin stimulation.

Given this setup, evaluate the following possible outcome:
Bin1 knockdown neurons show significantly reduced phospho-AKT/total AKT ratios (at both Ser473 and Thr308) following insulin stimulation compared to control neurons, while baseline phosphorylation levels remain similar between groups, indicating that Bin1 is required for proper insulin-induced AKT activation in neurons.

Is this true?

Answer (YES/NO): NO